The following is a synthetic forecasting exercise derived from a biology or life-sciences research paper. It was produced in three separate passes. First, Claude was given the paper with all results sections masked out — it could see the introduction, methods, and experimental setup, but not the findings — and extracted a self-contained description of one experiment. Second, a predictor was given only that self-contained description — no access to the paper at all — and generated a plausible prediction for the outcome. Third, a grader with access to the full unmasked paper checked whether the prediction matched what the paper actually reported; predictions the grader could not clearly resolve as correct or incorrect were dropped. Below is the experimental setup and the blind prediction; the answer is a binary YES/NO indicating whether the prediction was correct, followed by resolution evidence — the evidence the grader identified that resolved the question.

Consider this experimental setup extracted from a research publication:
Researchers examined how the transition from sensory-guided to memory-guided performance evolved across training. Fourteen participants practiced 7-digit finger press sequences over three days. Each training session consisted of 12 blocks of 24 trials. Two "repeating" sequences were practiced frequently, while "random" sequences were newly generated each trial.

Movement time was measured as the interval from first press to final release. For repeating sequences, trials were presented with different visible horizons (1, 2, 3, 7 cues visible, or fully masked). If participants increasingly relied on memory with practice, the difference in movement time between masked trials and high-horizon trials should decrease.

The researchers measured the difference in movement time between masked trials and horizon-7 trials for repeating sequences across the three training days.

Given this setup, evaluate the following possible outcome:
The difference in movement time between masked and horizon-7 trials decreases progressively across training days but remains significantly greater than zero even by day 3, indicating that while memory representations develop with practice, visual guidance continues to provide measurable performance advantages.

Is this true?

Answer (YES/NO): NO